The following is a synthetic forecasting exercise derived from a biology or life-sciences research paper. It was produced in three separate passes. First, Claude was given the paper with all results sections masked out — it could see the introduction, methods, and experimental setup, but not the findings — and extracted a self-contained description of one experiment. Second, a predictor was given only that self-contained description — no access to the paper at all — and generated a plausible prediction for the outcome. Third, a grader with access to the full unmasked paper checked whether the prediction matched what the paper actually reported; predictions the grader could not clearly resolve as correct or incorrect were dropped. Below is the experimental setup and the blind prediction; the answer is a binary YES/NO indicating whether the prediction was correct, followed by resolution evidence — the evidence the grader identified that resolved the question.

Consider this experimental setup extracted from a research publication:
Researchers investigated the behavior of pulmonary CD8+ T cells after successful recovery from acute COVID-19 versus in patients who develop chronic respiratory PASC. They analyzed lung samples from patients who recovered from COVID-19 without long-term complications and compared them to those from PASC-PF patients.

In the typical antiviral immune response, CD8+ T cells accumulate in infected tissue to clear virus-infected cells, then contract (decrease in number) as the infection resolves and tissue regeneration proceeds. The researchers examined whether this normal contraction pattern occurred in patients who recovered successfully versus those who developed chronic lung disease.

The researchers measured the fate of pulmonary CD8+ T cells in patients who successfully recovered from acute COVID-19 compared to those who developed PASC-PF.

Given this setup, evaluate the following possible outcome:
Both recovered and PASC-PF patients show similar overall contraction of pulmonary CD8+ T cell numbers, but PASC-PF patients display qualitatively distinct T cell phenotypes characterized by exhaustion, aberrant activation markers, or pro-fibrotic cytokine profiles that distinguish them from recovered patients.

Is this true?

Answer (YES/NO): NO